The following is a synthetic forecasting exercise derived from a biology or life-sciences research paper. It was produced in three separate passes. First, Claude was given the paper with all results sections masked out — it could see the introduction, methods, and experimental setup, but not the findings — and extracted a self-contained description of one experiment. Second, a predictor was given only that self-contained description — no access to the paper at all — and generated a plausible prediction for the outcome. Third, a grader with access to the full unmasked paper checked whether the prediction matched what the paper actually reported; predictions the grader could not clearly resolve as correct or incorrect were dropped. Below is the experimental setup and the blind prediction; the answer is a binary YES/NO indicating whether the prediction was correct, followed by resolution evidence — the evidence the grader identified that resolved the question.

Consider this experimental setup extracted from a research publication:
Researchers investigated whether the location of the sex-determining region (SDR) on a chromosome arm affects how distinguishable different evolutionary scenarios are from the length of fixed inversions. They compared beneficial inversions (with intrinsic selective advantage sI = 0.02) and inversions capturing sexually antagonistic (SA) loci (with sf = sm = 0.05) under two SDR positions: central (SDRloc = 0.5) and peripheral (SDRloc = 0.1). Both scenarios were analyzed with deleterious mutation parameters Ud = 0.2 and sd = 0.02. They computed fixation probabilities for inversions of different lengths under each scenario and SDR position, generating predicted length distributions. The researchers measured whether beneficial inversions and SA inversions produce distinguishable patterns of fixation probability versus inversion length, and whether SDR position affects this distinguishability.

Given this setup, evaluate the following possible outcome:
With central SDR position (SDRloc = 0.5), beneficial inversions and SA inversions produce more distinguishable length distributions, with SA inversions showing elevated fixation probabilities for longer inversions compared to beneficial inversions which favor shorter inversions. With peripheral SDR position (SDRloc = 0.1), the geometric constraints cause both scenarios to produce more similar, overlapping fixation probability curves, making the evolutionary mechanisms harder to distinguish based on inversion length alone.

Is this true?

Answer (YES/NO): NO